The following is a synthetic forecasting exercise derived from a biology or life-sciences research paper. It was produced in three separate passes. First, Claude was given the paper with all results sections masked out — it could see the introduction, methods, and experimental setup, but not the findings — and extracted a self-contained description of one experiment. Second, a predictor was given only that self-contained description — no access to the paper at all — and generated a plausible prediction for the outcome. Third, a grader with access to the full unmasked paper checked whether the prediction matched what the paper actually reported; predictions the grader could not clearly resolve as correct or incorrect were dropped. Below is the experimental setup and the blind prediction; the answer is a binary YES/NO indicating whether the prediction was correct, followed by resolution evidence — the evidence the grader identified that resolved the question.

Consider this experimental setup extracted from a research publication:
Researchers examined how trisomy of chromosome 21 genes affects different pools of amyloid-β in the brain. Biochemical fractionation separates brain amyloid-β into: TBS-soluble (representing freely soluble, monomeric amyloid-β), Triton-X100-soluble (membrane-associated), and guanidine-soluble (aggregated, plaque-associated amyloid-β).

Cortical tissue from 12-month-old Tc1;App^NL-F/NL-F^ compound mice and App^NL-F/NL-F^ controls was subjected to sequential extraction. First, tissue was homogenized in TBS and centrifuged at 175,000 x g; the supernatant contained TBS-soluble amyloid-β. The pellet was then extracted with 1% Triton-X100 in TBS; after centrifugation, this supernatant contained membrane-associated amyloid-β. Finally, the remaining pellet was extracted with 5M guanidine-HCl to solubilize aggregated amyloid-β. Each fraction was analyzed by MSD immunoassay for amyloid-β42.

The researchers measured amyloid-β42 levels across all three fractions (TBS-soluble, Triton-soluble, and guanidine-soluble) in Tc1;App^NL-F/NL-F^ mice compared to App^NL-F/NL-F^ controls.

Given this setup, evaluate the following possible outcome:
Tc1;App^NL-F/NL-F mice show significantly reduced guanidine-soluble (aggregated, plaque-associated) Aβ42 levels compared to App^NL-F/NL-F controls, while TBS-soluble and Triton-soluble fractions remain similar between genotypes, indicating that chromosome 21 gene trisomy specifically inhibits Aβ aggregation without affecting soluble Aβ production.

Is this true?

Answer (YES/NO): NO